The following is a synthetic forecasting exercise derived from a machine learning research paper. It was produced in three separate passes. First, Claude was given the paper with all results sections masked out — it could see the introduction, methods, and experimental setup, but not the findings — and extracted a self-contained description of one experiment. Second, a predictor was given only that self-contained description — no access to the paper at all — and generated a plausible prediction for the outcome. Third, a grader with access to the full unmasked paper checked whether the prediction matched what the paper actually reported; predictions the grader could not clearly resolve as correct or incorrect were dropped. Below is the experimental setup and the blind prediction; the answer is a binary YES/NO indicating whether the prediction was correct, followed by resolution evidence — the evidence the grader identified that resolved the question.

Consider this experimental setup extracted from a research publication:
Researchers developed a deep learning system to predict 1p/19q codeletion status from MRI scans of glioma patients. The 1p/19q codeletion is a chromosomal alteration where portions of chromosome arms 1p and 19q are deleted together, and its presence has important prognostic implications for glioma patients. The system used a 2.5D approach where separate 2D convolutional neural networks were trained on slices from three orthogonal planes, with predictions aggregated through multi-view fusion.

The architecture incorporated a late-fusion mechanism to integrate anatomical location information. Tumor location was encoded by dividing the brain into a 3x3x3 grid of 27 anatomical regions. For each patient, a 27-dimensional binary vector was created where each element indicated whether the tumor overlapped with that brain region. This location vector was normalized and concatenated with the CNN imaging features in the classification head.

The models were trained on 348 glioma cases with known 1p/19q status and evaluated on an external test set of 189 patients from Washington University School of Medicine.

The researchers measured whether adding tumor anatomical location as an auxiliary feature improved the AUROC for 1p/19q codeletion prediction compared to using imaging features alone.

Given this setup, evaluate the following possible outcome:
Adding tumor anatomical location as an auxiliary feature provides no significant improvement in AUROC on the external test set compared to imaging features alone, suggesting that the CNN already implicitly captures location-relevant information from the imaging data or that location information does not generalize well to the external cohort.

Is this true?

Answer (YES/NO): NO